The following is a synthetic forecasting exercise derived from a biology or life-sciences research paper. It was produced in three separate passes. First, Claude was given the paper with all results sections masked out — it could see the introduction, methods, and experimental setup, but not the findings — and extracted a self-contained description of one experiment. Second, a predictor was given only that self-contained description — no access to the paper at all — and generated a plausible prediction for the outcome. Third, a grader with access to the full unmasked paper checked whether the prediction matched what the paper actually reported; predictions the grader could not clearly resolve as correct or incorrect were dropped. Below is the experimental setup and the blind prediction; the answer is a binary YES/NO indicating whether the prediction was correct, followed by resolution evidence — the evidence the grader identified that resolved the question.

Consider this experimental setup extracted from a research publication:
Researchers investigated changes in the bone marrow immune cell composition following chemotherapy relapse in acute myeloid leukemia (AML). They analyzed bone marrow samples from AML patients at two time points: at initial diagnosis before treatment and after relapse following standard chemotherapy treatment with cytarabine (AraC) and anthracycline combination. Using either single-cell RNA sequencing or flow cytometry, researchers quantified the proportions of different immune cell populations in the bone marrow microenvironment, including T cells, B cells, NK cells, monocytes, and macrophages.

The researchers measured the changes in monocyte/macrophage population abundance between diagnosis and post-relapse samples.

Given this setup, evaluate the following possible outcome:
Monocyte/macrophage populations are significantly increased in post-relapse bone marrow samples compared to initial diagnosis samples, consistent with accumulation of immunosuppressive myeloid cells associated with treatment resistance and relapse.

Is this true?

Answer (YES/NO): YES